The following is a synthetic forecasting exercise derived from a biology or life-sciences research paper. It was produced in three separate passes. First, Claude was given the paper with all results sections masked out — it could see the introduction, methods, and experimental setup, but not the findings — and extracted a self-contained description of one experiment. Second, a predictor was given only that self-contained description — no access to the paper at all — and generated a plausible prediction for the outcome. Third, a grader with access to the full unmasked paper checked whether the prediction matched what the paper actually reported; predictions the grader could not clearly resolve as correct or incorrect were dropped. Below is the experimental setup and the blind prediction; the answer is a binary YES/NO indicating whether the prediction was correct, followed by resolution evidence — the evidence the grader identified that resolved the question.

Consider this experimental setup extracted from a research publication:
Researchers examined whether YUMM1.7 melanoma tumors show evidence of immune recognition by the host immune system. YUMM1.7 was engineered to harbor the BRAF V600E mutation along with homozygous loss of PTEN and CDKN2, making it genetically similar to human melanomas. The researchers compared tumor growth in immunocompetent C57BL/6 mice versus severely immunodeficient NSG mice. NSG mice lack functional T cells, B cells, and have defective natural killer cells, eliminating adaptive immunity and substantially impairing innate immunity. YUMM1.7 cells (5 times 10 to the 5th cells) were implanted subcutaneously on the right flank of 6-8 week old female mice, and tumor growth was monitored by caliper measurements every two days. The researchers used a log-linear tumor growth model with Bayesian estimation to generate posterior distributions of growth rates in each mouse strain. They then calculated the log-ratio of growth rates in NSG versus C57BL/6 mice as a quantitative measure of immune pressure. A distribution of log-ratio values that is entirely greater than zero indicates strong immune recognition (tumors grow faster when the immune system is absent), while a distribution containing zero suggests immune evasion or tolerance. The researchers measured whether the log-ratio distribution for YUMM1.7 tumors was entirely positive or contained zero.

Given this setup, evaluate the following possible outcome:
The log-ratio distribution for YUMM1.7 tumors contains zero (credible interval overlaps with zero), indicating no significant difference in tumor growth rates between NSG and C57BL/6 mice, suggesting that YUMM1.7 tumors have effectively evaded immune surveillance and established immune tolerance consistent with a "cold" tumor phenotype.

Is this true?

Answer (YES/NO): YES